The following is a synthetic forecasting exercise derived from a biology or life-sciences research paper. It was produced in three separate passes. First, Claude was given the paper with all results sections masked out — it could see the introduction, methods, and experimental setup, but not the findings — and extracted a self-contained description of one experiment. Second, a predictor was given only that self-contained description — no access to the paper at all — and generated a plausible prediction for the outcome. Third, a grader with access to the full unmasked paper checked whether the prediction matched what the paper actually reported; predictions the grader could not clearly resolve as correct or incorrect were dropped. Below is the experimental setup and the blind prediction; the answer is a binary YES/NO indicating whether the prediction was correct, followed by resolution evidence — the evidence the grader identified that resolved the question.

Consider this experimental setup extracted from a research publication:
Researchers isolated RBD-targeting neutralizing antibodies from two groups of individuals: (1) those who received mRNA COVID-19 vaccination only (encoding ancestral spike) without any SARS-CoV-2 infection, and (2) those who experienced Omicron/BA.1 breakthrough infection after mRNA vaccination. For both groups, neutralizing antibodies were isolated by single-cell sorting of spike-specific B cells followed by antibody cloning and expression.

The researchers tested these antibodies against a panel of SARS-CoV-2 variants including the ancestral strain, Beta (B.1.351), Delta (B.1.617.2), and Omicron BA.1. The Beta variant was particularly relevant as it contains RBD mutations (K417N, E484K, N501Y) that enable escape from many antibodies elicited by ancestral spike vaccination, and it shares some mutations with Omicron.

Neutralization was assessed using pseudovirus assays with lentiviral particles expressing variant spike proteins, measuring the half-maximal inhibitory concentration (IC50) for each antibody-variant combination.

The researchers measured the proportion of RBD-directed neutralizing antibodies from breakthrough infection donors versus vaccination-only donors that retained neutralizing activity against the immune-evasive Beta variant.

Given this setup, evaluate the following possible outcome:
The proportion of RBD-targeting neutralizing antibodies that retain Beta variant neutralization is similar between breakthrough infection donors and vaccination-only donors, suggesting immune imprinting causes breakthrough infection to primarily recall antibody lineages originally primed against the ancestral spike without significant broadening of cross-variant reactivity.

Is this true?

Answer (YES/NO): NO